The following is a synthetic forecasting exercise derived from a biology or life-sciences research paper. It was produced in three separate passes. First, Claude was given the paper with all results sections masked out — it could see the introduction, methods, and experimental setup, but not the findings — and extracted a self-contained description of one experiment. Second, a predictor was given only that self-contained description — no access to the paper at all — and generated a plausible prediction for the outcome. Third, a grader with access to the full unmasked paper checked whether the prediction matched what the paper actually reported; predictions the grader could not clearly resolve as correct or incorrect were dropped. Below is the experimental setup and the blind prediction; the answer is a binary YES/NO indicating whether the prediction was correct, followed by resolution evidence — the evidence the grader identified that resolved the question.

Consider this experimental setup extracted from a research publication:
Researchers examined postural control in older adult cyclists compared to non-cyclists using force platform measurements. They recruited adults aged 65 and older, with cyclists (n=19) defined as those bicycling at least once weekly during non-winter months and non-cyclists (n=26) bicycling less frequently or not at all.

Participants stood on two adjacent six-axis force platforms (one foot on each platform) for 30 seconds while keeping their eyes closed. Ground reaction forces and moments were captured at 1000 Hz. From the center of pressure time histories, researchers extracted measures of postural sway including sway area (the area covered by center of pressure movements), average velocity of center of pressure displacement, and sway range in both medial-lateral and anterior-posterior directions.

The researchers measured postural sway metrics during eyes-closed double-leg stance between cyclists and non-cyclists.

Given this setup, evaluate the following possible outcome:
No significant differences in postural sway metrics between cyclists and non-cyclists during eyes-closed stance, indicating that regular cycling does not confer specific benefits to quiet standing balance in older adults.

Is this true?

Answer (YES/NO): NO